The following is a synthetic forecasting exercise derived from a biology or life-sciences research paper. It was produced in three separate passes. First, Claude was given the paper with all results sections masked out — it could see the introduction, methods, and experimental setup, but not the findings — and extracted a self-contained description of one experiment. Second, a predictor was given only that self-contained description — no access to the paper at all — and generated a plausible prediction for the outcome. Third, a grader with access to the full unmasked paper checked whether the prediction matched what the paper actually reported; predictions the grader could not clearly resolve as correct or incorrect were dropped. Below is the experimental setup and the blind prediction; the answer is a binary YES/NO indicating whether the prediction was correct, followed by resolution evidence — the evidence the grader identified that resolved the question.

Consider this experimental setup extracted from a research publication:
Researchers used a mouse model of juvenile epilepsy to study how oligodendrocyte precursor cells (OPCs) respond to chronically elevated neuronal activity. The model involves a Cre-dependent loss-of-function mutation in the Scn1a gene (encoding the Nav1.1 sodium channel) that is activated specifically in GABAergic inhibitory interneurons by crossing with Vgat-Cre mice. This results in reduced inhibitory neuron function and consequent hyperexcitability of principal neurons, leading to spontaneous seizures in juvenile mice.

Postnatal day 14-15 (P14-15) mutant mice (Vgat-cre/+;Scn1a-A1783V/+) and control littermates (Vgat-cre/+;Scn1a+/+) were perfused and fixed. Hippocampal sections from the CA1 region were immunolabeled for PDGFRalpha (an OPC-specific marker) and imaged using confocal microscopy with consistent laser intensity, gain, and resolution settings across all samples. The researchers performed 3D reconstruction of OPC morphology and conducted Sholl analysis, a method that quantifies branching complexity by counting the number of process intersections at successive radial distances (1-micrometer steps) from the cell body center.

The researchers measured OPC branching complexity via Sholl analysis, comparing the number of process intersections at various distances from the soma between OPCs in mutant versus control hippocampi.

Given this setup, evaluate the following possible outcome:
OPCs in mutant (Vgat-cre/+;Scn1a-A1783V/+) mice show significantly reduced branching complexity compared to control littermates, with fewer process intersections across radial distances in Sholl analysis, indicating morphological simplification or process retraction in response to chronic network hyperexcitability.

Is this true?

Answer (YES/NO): NO